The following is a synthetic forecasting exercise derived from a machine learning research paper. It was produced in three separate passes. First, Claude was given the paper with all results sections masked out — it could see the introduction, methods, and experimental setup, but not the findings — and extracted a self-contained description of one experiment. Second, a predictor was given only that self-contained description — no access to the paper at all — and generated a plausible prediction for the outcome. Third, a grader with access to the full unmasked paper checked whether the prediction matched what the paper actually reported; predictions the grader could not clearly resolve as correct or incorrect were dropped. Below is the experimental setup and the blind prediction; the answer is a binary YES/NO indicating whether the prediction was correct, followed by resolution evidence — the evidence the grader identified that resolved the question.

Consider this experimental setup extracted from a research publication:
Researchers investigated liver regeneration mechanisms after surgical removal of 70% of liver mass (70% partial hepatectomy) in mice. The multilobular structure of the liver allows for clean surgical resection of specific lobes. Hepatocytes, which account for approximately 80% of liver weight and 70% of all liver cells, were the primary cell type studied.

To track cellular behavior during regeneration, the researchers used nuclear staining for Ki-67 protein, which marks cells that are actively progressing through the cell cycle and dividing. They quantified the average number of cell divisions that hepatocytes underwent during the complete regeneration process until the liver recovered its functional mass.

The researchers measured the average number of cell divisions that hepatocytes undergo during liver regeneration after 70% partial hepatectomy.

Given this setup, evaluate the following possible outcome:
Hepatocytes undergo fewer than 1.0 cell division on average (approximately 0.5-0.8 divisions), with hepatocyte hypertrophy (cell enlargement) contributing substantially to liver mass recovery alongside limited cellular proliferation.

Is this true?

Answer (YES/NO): YES